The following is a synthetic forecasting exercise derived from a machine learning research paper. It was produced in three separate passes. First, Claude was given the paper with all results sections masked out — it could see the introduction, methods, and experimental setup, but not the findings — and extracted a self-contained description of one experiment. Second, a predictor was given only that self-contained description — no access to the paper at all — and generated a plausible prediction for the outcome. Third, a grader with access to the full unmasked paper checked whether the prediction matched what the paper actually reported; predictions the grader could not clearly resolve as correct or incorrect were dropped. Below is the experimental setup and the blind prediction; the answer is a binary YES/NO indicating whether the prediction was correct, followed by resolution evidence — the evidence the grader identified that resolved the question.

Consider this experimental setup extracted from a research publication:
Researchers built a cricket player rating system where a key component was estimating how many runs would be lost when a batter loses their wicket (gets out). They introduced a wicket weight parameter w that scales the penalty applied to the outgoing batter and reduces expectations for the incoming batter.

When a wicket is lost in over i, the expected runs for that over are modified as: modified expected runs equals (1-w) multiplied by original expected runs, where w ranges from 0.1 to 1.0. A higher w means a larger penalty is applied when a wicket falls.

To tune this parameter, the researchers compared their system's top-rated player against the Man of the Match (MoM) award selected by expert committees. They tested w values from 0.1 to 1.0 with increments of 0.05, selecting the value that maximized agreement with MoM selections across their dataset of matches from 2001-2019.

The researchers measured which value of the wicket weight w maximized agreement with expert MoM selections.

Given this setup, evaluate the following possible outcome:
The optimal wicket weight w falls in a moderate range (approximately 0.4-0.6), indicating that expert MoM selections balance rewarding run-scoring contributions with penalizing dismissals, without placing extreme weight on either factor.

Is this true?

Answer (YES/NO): NO